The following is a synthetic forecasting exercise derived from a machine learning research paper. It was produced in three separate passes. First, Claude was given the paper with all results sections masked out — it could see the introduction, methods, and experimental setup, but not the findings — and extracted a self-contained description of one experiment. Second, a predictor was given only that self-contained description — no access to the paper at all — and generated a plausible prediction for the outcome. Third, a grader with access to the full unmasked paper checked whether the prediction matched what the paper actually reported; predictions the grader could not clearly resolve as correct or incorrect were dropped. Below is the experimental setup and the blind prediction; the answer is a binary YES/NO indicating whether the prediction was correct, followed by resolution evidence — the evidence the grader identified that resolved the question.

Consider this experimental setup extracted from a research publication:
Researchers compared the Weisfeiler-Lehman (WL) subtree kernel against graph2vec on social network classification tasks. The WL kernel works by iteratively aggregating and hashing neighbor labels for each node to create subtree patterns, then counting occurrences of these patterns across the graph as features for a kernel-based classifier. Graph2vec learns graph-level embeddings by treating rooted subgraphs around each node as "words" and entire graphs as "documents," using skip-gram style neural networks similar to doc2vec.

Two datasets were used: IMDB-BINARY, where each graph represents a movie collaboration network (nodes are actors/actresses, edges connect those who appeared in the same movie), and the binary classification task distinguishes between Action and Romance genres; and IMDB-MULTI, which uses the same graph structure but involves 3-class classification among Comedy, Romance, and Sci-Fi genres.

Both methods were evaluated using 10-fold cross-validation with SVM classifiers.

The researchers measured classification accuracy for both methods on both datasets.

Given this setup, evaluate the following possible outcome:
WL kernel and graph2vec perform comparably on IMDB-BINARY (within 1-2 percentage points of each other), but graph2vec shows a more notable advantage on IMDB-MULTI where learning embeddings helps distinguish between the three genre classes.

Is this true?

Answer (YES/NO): YES